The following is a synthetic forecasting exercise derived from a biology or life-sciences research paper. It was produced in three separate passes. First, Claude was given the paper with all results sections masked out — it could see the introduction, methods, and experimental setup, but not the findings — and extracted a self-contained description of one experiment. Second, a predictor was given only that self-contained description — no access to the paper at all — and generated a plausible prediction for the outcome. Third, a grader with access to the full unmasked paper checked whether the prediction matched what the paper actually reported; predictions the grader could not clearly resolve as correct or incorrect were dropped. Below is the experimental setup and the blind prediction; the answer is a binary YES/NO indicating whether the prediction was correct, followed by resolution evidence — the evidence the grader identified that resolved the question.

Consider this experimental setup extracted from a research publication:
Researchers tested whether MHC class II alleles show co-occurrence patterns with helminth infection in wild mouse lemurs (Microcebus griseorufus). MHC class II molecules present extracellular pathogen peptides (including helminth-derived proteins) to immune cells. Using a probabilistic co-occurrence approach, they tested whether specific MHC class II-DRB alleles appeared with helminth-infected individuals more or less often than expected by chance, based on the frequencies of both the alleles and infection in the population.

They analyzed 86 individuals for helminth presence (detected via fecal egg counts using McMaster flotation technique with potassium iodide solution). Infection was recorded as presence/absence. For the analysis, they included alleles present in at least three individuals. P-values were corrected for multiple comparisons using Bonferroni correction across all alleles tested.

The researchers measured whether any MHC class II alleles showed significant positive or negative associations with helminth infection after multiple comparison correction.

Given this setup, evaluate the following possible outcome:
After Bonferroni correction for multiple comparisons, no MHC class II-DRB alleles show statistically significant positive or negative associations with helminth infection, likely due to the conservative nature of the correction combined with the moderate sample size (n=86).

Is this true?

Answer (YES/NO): YES